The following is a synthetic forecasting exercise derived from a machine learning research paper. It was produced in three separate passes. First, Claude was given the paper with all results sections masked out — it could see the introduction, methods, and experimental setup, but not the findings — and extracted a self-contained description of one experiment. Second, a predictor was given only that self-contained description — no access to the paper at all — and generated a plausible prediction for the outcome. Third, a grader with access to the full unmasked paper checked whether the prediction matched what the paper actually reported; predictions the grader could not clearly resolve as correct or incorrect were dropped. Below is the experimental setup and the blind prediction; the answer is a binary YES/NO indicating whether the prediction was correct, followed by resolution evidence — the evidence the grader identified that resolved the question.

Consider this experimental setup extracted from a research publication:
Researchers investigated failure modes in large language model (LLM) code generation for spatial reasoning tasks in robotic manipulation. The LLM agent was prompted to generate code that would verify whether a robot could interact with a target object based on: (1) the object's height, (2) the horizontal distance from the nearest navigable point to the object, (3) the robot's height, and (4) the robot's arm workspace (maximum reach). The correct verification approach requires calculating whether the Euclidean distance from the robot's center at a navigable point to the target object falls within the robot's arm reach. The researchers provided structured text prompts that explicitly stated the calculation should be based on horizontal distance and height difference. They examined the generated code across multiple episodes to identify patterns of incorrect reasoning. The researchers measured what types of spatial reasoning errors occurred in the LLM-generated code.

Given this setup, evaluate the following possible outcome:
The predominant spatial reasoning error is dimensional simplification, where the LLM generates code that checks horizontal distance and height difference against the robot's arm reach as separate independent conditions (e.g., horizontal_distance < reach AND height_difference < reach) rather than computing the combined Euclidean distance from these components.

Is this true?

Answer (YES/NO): NO